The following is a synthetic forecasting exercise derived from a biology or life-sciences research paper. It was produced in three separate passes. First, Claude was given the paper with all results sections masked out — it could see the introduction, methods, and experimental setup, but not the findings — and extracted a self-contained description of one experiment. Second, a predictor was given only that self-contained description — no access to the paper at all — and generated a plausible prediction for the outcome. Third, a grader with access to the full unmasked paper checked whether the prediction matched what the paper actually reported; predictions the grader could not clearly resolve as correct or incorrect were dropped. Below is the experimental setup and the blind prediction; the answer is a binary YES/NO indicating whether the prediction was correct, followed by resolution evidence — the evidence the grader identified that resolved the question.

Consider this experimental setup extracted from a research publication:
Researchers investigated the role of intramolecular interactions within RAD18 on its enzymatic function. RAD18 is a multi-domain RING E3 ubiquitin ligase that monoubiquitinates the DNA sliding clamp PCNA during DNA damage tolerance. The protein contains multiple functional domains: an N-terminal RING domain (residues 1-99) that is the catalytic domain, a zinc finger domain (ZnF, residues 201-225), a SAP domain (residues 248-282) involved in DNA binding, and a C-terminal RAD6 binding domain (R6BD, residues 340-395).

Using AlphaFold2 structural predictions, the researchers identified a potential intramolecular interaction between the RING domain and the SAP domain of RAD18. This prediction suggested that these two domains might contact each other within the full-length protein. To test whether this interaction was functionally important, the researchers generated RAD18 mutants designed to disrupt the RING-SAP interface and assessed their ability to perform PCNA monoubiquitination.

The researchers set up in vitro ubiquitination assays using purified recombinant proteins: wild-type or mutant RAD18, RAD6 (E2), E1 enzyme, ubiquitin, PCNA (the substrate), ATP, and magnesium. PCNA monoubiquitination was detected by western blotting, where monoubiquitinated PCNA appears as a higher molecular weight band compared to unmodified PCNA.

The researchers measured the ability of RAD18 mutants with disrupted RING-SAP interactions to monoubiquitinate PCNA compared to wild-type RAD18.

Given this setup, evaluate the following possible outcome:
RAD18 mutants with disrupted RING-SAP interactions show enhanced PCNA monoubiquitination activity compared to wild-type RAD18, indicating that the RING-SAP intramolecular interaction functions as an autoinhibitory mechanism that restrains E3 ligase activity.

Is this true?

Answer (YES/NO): NO